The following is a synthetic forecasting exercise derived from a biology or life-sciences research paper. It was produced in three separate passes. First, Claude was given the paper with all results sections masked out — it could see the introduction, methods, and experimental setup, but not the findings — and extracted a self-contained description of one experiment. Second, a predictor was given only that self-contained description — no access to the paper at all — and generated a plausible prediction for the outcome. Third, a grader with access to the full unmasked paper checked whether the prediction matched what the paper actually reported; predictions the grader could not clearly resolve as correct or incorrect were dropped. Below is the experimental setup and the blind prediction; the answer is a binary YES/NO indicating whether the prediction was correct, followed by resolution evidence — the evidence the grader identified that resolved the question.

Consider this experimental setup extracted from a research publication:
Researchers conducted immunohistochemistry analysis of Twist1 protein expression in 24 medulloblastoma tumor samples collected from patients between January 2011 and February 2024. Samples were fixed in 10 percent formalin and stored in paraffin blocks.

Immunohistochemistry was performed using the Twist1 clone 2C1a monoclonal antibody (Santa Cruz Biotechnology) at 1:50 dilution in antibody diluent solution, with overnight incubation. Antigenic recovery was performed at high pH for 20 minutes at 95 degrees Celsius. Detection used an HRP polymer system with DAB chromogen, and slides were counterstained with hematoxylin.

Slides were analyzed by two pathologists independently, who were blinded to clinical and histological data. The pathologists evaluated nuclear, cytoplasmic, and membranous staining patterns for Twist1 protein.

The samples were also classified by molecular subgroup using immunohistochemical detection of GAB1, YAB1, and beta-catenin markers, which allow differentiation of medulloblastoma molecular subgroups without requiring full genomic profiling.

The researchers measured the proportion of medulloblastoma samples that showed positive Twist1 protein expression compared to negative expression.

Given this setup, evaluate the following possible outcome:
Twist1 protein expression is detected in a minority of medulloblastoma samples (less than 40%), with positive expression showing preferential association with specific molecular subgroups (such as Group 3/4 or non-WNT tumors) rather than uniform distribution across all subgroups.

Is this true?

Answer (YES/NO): NO